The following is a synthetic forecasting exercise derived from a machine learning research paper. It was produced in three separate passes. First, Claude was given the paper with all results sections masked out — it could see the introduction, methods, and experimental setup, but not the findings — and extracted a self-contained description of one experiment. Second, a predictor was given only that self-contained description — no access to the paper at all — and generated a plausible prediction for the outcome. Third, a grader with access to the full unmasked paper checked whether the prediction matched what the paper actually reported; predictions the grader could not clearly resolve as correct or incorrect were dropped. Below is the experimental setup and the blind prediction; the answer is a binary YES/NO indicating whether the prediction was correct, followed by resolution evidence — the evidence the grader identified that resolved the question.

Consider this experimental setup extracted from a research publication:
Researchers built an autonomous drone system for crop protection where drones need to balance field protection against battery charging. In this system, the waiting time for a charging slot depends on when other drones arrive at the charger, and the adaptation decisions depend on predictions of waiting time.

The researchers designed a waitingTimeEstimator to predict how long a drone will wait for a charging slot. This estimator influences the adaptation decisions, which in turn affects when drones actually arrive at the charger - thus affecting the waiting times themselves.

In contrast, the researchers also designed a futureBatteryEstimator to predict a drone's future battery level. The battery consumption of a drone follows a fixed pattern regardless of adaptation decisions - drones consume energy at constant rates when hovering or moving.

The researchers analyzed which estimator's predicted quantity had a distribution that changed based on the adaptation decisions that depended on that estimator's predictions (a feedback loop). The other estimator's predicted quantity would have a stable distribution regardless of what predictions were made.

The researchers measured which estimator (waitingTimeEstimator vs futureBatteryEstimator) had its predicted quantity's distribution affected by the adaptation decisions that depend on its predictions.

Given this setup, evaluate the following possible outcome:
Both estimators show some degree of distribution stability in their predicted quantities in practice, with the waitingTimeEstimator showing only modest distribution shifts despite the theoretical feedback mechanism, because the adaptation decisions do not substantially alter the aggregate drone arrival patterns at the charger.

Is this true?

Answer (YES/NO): NO